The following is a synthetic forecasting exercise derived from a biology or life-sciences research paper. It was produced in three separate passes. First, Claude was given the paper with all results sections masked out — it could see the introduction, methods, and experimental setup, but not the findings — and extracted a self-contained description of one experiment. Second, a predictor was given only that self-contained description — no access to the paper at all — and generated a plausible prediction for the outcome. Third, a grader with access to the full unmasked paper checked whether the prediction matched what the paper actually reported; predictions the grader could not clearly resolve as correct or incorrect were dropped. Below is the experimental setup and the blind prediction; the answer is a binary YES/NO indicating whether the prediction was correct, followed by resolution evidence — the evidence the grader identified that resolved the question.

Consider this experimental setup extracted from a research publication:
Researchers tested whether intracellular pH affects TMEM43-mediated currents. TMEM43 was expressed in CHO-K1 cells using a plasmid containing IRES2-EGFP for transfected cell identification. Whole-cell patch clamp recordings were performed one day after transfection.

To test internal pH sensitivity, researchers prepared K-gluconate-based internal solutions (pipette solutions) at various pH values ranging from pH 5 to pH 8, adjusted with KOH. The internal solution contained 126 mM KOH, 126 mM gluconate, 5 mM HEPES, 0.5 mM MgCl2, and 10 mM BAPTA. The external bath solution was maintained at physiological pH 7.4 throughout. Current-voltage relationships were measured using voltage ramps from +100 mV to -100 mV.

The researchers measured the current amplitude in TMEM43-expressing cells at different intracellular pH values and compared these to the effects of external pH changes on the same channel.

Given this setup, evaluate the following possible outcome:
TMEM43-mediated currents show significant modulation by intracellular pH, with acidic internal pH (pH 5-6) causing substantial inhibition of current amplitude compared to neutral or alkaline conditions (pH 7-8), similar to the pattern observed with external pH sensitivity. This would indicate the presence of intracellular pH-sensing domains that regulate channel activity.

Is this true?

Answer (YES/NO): NO